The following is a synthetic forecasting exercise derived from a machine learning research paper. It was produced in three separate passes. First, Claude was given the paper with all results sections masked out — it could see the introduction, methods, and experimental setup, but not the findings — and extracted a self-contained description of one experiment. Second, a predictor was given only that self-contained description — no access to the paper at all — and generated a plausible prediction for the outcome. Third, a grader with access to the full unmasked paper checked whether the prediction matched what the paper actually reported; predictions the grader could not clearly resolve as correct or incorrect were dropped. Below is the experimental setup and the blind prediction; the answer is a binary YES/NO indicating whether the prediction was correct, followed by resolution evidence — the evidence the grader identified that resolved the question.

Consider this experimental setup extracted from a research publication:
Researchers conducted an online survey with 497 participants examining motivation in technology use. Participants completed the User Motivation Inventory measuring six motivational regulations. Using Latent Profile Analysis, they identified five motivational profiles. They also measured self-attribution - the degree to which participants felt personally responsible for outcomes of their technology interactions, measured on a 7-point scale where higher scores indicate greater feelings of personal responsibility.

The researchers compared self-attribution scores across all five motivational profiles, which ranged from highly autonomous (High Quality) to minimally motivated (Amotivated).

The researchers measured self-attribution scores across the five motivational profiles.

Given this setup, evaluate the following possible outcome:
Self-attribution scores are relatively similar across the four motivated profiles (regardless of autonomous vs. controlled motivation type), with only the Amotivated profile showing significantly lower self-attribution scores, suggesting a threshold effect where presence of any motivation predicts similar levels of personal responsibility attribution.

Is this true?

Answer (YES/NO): NO